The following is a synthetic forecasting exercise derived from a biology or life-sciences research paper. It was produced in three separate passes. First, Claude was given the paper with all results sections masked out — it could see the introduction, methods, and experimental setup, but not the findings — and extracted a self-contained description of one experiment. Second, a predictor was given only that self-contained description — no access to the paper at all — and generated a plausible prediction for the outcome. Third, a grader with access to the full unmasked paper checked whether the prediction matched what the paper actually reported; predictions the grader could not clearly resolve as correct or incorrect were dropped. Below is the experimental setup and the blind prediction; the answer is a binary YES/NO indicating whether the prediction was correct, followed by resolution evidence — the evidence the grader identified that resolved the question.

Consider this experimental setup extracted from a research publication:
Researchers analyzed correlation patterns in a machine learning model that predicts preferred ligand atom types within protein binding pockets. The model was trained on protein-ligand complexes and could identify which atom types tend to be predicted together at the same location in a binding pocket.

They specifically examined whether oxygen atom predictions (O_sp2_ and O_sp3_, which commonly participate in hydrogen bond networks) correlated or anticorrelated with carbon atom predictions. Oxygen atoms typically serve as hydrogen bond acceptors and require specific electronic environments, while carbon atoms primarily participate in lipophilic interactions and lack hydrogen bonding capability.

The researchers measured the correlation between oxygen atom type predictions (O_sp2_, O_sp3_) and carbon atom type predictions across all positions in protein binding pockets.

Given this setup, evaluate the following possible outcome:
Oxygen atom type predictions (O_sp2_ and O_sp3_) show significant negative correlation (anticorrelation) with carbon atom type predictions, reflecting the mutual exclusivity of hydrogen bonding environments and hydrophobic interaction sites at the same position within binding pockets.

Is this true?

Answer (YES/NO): YES